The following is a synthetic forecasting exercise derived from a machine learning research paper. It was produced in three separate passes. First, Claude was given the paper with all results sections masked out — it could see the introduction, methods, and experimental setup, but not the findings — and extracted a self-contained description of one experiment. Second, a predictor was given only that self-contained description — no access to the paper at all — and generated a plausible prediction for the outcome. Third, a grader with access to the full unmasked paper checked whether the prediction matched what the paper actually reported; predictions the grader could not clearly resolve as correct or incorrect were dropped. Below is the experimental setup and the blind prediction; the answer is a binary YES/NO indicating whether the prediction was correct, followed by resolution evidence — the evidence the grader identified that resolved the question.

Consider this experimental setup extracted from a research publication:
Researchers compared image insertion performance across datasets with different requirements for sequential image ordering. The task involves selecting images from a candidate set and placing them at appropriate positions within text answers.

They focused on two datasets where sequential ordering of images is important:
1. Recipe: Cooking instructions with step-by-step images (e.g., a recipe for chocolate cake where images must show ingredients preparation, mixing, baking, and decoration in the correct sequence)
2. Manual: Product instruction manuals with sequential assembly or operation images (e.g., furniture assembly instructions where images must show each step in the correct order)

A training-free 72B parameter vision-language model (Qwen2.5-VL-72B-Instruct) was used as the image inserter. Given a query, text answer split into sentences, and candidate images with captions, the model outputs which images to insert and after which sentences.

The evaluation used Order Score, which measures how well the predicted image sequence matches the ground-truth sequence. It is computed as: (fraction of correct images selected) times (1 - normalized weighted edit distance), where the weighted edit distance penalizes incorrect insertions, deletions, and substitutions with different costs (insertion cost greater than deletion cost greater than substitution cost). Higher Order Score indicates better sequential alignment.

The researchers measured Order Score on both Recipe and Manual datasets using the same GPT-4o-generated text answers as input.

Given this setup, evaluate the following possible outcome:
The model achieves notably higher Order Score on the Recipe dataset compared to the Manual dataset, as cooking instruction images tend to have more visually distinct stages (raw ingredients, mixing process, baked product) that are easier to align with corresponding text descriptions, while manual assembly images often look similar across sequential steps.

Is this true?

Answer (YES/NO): NO